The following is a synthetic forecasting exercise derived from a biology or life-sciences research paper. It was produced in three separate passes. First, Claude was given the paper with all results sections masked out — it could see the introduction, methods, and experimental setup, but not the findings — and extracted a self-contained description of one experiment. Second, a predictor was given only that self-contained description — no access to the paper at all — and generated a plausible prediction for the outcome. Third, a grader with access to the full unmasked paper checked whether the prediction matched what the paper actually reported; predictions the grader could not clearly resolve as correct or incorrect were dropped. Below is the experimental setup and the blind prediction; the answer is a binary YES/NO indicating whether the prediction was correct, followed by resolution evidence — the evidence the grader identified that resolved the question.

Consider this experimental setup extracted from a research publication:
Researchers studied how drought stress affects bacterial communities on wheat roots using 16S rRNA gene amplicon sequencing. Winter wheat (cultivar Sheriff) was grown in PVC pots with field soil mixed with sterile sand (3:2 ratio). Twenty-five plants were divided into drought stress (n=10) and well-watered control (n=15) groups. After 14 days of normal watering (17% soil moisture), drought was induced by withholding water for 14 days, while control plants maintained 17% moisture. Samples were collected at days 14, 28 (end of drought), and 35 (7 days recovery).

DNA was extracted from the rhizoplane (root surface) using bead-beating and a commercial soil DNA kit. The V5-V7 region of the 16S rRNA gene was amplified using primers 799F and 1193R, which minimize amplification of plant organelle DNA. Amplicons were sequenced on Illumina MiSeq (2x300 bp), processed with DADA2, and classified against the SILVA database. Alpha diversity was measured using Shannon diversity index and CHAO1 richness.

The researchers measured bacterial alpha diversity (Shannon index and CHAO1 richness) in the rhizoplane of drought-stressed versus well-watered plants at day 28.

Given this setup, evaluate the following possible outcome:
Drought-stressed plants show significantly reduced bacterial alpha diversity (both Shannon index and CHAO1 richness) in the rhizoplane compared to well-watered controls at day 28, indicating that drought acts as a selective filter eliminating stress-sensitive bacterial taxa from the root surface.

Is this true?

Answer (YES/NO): NO